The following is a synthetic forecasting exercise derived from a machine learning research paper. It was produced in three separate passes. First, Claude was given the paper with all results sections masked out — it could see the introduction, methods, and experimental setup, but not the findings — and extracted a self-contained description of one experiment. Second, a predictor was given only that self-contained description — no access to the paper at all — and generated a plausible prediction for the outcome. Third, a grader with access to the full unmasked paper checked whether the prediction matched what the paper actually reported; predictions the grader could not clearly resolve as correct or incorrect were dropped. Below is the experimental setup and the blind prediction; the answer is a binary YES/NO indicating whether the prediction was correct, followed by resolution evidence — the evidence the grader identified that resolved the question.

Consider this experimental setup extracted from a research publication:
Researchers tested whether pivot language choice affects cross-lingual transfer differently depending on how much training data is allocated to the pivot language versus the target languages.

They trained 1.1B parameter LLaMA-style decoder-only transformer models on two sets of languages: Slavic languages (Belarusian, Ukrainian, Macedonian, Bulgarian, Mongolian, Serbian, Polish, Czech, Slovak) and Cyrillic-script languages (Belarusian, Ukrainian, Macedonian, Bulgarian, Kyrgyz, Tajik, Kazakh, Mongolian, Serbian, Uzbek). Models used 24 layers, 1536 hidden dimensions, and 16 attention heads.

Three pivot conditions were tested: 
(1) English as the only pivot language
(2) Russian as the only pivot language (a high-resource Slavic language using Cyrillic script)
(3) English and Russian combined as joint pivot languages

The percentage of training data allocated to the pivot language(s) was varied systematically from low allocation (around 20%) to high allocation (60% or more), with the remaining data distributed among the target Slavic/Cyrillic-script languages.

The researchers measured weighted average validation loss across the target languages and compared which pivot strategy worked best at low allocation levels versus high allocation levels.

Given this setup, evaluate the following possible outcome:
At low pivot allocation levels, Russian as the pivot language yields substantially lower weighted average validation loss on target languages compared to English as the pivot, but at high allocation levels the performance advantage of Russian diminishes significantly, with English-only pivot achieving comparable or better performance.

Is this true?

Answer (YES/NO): NO